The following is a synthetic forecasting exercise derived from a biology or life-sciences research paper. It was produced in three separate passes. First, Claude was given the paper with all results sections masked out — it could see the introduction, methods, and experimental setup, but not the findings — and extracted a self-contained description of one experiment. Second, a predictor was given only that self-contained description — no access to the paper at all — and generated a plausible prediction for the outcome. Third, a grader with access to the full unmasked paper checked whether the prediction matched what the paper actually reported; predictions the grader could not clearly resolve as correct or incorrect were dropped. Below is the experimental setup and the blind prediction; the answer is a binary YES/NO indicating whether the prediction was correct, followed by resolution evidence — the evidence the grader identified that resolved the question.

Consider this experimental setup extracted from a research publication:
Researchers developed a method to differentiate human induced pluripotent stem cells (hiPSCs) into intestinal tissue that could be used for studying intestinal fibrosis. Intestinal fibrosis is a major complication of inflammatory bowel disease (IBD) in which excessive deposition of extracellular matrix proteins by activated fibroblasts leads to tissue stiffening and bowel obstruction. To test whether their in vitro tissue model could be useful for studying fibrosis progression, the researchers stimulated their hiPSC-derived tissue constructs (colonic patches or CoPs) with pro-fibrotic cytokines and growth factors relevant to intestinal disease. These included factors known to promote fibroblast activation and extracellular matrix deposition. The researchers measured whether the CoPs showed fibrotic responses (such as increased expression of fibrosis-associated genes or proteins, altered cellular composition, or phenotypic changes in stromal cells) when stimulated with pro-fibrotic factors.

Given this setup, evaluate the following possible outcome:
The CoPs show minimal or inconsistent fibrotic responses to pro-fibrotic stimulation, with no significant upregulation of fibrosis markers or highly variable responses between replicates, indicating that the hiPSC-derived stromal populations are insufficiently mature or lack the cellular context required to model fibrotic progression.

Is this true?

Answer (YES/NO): NO